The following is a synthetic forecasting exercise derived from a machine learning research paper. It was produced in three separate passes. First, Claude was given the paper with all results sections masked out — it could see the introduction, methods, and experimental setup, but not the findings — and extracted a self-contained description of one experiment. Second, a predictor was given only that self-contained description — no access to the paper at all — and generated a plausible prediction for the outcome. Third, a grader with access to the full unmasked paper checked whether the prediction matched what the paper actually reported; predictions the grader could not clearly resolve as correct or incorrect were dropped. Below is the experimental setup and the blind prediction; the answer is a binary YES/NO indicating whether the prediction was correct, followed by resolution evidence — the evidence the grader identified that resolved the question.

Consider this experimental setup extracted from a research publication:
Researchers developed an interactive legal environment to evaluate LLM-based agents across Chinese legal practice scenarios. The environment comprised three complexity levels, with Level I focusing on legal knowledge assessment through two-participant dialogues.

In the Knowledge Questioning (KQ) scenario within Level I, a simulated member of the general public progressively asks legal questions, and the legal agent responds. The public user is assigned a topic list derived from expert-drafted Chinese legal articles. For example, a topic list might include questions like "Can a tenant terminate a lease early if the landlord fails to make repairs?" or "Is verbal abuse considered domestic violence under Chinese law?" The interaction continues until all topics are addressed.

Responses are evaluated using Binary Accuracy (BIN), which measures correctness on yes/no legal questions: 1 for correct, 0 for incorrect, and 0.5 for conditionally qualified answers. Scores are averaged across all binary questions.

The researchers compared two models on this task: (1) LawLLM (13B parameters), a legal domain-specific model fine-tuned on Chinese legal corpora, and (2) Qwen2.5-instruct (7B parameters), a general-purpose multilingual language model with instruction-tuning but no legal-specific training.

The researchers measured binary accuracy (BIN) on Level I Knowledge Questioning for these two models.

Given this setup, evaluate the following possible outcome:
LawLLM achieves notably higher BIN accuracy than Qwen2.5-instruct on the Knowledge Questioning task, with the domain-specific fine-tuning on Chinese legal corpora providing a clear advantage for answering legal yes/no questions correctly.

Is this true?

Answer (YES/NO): NO